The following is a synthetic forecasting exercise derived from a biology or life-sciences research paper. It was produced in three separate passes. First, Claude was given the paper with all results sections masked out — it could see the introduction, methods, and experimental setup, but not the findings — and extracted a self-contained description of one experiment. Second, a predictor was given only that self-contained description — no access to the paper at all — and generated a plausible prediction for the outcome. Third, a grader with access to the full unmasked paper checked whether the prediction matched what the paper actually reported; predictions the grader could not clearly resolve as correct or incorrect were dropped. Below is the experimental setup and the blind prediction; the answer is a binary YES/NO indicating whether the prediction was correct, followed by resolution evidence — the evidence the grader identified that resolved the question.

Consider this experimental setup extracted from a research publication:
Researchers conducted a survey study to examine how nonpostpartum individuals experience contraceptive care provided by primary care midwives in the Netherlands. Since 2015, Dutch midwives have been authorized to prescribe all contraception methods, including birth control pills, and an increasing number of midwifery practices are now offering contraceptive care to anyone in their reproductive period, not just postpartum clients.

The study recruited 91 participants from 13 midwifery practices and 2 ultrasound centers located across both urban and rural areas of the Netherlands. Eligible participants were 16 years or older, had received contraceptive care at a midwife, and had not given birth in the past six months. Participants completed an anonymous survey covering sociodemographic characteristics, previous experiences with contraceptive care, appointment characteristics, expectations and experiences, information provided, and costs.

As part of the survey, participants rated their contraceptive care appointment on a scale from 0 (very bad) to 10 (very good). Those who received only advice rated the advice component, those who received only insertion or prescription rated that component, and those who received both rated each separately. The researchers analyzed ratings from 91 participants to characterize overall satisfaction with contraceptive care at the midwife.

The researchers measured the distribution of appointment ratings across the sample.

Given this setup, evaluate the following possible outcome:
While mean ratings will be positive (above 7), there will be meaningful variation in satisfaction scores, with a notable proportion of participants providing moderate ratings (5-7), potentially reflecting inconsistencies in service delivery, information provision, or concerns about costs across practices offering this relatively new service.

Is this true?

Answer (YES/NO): NO